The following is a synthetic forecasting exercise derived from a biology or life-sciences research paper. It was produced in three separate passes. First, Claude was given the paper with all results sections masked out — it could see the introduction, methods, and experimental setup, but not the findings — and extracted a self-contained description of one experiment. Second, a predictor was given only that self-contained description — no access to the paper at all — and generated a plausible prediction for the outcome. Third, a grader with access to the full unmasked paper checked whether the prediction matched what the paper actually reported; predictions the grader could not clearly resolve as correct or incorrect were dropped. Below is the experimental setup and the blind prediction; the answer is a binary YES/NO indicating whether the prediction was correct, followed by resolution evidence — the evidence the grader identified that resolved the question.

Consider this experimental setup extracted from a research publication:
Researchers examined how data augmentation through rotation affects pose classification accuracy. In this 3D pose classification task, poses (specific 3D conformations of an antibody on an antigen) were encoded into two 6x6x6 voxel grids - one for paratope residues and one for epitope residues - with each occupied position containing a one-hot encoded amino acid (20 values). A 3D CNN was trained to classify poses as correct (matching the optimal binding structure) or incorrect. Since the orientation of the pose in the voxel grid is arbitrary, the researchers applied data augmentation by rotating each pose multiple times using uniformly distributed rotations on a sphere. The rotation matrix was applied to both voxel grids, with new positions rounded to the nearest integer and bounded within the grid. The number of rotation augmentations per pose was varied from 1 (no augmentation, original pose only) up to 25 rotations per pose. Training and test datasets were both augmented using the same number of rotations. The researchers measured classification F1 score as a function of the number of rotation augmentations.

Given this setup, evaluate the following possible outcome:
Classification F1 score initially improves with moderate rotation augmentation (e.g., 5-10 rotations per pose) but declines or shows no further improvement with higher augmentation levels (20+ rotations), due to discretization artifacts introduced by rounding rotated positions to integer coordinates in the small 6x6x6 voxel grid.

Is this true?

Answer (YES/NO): NO